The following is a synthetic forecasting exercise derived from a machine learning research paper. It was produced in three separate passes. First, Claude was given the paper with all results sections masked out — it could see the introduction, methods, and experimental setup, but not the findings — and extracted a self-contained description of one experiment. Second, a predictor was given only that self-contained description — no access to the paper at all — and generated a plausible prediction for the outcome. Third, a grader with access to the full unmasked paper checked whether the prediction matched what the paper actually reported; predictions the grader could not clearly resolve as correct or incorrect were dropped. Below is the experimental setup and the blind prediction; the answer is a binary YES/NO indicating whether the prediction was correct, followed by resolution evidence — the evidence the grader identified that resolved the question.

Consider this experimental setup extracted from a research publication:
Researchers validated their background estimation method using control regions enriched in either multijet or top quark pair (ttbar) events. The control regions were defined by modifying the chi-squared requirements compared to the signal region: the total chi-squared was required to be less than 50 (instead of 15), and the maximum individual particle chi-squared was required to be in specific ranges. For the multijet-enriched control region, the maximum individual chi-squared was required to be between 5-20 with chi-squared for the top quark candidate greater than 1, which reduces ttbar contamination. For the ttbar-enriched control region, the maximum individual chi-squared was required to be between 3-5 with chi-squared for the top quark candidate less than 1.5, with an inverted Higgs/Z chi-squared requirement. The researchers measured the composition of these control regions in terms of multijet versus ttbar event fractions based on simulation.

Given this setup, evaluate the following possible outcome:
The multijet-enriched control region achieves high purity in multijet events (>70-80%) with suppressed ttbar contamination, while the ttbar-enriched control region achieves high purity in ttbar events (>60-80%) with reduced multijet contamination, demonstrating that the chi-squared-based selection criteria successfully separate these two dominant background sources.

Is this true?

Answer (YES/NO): YES